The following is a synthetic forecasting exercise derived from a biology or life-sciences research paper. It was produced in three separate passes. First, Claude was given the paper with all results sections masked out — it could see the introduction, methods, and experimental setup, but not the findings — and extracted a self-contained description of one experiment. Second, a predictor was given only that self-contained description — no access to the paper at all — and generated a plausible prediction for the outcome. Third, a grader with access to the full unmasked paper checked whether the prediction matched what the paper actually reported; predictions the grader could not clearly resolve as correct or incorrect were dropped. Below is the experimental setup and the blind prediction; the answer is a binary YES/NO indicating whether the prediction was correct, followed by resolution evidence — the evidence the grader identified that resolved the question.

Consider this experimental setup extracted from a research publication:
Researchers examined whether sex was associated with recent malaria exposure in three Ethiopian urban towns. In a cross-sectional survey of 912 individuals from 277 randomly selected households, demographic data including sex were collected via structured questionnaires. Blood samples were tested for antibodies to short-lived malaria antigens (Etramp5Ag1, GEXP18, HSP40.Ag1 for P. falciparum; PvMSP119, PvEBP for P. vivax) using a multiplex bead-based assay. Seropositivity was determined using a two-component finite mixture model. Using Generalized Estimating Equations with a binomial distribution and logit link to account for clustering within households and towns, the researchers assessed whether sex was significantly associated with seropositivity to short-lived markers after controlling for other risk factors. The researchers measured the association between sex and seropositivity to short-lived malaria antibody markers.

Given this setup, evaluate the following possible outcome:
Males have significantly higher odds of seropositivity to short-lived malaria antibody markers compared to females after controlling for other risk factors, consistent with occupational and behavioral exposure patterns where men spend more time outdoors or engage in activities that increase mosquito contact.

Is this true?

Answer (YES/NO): NO